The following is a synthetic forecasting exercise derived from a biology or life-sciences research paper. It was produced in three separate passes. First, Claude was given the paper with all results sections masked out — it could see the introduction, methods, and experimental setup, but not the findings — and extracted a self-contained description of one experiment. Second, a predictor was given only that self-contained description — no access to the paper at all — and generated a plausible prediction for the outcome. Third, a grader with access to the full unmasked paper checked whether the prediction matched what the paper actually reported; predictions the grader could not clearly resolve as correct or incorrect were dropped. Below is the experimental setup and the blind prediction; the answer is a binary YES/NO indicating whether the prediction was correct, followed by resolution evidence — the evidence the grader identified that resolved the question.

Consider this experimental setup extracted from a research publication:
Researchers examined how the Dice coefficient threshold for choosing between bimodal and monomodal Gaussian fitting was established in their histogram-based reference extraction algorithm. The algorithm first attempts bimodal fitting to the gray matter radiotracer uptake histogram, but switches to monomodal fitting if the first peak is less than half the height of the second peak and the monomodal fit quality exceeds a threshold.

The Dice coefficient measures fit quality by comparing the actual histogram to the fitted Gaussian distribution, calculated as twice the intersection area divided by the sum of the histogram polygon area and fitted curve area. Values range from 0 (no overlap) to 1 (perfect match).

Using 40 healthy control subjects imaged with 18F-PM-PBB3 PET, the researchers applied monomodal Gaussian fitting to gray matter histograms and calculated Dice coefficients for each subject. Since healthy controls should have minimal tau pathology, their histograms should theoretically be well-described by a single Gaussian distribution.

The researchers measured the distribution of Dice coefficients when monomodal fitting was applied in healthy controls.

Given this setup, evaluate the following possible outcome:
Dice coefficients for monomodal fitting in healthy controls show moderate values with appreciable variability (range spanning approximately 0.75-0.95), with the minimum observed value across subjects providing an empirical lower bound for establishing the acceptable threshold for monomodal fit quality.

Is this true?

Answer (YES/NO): NO